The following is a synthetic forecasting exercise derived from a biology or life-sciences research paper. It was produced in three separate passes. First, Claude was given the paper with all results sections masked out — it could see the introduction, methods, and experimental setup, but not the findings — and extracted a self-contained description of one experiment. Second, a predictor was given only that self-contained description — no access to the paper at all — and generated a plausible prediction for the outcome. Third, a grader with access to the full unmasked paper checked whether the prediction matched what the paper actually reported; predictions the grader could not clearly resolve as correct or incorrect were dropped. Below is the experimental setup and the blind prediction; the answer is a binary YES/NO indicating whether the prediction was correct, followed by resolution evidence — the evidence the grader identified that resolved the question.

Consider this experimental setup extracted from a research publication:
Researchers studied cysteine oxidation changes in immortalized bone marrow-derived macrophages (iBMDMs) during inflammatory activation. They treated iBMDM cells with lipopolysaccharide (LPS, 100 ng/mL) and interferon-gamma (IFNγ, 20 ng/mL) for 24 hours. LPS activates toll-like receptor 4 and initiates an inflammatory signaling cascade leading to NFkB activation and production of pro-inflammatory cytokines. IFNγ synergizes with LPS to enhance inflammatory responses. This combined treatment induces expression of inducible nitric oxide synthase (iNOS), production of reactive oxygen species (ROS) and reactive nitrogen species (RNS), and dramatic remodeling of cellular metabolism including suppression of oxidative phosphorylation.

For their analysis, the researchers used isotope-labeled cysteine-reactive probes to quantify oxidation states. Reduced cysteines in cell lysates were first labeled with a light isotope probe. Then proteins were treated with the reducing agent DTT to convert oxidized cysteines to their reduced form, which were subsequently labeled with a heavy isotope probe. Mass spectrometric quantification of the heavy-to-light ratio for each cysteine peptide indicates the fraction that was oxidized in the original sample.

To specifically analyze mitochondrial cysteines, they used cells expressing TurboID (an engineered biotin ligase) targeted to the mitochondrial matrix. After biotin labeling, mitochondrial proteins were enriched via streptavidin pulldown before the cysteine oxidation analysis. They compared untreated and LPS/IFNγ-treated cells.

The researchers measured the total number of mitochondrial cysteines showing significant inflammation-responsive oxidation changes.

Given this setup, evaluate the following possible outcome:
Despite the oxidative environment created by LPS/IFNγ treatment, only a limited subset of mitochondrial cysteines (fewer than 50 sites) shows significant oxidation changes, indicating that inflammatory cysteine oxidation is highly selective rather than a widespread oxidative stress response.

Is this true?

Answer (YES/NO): YES